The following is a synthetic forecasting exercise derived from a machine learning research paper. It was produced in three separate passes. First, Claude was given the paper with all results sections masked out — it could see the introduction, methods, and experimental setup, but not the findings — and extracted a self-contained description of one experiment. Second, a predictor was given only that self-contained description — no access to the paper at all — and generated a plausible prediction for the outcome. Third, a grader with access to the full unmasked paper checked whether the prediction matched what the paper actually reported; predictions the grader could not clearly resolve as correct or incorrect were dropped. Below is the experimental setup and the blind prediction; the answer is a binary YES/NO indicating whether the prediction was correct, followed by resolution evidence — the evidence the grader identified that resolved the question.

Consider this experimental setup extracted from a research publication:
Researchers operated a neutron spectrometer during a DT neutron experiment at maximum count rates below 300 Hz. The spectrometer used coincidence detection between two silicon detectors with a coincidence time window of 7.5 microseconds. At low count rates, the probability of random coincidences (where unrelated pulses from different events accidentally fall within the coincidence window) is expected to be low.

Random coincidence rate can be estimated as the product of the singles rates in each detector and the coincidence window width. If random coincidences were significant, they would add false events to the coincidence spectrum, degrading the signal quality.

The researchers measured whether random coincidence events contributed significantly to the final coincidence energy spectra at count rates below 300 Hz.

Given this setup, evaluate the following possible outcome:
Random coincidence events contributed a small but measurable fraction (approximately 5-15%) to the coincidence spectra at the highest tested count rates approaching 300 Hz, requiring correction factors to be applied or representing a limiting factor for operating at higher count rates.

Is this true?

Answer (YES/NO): NO